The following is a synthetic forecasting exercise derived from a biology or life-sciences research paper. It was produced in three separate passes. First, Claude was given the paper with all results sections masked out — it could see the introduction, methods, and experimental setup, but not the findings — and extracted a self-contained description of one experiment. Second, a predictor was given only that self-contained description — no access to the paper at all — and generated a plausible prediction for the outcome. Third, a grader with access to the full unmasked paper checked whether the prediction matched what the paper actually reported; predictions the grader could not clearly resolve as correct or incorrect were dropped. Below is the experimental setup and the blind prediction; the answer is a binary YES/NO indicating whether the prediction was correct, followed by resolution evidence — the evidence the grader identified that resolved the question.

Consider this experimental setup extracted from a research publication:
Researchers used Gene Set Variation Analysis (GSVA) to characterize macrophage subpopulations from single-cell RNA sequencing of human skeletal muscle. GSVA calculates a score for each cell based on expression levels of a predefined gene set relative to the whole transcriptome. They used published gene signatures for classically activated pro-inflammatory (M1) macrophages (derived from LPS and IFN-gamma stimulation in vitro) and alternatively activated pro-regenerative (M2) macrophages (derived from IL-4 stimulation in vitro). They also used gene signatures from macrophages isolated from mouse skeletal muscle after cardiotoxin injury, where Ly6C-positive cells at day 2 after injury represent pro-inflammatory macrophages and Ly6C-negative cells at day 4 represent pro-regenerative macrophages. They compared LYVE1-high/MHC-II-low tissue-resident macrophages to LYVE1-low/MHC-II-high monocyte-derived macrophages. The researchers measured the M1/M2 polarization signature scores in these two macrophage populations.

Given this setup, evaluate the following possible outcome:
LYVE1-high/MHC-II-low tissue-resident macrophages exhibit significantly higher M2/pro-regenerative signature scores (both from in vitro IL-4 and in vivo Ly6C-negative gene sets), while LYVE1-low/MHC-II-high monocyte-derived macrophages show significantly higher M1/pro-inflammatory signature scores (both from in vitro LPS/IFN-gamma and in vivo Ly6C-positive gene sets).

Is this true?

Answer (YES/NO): NO